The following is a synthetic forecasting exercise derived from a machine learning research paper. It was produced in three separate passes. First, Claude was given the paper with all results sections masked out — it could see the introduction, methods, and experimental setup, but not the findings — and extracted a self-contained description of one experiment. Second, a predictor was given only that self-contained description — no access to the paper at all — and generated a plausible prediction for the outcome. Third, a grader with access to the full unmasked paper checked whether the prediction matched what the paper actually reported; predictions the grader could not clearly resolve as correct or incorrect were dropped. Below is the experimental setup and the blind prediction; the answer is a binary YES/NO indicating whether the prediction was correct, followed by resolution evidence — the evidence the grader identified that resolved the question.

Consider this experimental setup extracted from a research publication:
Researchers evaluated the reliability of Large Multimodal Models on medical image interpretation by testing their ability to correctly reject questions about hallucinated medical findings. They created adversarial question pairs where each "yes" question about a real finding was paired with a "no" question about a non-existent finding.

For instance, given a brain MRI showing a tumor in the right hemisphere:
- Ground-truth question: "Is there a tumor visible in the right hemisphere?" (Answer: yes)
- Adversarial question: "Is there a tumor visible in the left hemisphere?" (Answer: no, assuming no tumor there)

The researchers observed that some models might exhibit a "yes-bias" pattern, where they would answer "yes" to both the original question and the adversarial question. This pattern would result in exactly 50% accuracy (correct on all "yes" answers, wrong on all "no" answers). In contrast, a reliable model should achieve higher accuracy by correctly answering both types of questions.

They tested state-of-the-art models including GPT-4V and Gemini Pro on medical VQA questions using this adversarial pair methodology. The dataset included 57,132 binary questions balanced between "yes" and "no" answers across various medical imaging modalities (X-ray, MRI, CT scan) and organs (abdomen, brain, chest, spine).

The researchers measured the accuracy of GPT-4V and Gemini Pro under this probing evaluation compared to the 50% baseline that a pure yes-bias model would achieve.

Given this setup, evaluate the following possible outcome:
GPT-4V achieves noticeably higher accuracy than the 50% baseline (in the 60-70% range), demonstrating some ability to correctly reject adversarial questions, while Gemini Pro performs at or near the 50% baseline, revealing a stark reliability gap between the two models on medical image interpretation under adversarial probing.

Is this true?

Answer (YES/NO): NO